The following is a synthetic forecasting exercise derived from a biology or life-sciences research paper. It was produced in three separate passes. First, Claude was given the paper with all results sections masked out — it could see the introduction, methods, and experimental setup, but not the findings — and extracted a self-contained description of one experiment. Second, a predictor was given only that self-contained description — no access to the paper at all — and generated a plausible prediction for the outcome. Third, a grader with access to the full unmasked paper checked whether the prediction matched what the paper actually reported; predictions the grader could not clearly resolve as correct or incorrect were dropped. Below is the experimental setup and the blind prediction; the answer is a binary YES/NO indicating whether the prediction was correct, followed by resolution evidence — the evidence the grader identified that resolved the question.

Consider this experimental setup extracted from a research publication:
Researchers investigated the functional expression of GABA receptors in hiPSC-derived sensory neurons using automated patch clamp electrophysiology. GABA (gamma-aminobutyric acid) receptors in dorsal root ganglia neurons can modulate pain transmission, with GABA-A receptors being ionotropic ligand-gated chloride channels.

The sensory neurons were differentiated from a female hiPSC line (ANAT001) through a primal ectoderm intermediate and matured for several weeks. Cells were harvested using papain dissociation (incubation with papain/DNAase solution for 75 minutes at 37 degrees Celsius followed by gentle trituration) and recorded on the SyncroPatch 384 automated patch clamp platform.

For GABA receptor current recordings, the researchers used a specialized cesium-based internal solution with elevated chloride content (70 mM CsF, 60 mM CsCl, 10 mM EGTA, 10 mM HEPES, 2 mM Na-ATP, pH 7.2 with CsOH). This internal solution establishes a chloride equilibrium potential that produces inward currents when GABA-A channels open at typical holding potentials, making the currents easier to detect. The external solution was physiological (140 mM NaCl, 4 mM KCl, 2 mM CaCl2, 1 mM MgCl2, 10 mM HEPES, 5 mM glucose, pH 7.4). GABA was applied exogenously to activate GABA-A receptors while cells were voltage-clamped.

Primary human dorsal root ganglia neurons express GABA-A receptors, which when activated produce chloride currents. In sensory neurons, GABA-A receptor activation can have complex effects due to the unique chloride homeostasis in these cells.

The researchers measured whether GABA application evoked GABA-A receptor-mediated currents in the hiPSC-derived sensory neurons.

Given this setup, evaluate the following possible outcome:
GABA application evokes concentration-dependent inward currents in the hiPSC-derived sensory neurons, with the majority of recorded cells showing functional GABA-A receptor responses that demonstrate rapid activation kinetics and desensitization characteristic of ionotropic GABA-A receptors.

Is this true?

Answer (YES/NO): YES